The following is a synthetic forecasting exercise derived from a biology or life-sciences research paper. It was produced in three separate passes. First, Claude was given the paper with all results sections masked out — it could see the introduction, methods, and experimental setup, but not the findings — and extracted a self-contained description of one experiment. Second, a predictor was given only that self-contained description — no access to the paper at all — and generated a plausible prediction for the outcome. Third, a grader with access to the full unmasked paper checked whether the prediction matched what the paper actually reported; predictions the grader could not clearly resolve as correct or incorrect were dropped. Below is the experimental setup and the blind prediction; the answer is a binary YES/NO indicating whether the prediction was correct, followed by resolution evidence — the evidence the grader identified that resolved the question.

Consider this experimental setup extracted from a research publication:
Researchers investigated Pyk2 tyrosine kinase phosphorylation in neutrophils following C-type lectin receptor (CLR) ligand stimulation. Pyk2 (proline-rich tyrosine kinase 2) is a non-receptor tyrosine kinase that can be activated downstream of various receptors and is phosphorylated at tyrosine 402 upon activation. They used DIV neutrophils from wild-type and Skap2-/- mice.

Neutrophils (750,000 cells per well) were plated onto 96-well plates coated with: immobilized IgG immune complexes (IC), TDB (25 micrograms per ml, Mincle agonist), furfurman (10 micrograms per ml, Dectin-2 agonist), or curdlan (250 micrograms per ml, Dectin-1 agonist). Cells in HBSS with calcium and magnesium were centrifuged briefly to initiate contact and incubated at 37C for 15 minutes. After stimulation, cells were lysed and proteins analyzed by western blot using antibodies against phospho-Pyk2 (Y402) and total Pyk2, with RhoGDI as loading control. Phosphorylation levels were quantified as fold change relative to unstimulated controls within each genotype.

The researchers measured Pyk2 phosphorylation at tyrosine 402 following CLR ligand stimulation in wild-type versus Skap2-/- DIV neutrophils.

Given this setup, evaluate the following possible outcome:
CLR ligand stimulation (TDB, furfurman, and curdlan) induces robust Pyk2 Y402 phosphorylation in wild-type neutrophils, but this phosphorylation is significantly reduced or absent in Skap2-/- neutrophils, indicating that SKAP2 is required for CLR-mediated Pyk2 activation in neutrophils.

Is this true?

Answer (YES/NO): NO